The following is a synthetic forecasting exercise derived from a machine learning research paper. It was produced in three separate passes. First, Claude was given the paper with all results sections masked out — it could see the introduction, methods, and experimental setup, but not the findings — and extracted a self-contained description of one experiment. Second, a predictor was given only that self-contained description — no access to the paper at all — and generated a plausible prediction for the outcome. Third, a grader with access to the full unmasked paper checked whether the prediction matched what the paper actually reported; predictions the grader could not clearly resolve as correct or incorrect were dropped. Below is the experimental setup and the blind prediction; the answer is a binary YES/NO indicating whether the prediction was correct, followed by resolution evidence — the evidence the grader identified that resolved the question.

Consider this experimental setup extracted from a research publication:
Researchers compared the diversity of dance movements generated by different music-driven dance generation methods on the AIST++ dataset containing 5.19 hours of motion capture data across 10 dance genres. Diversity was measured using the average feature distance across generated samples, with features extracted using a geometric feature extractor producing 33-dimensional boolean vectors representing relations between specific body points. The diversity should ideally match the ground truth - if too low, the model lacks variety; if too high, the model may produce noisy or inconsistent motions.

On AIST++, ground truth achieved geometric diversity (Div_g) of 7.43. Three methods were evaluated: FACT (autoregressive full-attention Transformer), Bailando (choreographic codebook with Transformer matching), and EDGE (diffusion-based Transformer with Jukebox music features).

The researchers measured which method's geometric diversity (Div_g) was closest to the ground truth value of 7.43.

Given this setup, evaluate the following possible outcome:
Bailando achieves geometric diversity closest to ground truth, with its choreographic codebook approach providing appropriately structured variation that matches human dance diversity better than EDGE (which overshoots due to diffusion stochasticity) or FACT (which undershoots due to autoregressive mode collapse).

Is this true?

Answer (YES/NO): NO